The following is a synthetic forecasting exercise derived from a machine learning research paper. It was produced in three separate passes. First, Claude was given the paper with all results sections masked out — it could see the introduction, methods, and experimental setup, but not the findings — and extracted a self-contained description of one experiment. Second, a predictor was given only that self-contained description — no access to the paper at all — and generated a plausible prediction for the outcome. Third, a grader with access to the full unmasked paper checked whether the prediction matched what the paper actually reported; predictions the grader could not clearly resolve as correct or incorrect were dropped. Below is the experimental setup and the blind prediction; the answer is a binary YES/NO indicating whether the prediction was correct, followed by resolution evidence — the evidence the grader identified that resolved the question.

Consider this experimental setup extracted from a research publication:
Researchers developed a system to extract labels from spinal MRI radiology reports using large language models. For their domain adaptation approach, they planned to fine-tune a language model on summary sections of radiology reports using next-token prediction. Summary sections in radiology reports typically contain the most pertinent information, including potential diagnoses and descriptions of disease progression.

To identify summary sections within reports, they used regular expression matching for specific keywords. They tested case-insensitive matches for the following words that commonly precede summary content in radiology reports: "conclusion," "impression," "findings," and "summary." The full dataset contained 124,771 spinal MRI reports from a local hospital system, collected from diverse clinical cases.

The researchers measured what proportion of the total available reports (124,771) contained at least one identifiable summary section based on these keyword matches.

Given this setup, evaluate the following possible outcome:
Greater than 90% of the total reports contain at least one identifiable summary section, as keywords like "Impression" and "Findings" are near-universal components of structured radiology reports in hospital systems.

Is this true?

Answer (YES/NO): NO